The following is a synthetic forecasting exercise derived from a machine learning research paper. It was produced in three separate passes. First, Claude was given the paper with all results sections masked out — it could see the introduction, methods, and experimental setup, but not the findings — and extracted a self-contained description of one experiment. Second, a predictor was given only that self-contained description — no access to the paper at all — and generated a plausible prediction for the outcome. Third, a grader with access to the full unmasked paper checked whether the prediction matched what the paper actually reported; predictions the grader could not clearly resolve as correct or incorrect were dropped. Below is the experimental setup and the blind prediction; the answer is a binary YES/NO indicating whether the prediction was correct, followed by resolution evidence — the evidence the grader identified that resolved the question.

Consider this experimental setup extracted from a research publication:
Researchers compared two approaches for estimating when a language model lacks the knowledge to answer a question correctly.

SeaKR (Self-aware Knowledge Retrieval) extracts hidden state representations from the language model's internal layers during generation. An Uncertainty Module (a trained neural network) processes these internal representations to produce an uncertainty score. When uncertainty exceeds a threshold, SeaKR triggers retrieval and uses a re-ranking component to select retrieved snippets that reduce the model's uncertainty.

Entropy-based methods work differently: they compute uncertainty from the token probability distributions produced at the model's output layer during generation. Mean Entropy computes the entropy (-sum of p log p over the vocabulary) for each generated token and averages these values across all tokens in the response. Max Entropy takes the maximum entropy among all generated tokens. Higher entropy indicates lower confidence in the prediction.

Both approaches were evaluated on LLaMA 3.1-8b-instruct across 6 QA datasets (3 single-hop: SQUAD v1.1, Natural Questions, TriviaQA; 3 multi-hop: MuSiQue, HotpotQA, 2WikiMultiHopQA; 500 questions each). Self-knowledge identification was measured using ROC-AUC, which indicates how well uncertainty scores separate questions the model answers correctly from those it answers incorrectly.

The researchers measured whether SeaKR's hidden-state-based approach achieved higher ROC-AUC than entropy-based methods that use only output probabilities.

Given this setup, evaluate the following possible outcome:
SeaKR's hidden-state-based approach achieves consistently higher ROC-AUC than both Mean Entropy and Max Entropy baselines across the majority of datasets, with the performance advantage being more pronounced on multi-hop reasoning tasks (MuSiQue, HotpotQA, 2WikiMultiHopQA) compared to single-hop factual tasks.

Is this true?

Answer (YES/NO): NO